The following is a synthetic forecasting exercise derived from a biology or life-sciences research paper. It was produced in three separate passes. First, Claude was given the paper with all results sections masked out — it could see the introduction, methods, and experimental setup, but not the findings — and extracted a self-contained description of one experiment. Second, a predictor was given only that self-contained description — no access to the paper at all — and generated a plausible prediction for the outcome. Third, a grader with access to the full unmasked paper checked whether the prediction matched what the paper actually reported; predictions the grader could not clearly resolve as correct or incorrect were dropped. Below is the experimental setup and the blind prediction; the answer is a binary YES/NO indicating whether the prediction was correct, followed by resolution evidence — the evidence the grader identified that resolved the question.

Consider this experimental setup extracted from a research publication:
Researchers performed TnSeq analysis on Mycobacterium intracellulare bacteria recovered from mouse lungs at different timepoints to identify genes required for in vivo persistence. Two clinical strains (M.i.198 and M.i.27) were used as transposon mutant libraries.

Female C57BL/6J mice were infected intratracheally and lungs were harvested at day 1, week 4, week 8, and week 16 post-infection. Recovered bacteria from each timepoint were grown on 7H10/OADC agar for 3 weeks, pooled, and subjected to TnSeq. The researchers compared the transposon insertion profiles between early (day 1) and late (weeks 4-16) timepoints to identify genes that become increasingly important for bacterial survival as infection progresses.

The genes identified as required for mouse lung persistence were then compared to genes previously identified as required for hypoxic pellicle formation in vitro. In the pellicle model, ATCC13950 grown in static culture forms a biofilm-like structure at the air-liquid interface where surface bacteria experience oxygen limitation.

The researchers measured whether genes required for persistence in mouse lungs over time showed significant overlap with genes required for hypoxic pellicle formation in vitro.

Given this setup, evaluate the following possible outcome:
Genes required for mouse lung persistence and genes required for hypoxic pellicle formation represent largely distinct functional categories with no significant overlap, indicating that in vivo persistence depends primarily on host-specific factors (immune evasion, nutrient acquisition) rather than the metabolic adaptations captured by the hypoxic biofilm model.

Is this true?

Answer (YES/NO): NO